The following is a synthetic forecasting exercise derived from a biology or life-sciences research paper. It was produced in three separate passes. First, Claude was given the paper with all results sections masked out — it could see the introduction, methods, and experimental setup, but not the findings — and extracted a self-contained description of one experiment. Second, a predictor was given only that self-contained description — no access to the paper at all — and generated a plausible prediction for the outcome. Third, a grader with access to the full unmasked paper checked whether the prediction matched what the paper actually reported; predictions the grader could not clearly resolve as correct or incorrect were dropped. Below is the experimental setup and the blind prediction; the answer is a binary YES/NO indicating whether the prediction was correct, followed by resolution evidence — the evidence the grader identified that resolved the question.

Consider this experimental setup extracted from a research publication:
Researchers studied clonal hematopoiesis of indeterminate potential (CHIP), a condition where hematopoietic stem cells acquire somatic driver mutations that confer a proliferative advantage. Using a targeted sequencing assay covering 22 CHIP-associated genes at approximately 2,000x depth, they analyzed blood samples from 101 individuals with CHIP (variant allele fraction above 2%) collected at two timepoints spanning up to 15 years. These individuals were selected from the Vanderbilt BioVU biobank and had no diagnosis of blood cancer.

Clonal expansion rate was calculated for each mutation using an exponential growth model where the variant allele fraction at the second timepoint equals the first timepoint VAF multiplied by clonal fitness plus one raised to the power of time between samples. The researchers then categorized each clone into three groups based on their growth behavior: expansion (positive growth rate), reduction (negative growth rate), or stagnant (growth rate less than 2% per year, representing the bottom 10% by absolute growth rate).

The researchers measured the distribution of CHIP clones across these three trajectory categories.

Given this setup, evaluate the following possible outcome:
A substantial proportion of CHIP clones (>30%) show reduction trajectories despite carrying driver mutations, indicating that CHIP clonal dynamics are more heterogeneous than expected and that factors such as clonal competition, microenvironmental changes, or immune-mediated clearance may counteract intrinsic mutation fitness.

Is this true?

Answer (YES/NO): NO